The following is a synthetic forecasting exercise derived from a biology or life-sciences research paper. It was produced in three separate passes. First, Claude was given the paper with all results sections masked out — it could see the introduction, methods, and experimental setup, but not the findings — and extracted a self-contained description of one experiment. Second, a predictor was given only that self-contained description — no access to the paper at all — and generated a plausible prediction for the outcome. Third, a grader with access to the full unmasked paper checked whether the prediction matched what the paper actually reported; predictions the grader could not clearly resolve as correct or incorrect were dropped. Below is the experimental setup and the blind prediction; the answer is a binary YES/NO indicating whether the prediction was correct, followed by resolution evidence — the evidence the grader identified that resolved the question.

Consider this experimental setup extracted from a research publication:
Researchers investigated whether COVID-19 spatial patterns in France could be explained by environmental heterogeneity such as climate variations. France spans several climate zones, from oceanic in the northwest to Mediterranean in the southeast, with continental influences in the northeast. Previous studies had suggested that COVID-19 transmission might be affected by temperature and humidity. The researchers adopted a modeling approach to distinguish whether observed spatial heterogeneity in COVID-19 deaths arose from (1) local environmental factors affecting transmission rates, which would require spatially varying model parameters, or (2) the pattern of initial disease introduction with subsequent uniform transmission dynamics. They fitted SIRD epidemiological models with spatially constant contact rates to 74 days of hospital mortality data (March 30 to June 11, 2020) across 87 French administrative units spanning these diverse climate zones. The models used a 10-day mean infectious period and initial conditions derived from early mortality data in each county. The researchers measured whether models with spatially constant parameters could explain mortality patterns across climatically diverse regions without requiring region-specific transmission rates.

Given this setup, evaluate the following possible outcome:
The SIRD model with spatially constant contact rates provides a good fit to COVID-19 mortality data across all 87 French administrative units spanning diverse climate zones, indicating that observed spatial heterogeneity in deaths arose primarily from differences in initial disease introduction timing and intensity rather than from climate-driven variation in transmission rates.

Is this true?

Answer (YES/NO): YES